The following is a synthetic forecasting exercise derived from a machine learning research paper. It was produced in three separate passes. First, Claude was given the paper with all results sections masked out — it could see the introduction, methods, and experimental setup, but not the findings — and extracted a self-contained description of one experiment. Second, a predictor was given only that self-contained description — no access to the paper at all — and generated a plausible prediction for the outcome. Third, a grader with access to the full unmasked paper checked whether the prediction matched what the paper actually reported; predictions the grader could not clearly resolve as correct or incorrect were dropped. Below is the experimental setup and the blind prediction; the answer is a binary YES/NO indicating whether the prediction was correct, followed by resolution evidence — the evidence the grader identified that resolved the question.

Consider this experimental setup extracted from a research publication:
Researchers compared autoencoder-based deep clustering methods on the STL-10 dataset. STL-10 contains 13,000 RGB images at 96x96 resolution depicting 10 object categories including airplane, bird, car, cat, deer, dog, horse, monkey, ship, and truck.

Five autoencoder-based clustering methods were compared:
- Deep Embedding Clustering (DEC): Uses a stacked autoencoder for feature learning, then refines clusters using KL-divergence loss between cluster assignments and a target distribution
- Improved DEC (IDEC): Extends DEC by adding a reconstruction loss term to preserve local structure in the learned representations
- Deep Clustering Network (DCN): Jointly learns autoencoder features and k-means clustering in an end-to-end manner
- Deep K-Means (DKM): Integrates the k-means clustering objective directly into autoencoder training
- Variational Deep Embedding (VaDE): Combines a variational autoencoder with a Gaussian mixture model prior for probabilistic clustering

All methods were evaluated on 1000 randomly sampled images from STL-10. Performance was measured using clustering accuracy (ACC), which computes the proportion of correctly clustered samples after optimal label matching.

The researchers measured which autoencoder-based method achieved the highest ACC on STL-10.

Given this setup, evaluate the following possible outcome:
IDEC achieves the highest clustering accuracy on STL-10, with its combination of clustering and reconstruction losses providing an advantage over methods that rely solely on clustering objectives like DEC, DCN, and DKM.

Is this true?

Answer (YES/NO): NO